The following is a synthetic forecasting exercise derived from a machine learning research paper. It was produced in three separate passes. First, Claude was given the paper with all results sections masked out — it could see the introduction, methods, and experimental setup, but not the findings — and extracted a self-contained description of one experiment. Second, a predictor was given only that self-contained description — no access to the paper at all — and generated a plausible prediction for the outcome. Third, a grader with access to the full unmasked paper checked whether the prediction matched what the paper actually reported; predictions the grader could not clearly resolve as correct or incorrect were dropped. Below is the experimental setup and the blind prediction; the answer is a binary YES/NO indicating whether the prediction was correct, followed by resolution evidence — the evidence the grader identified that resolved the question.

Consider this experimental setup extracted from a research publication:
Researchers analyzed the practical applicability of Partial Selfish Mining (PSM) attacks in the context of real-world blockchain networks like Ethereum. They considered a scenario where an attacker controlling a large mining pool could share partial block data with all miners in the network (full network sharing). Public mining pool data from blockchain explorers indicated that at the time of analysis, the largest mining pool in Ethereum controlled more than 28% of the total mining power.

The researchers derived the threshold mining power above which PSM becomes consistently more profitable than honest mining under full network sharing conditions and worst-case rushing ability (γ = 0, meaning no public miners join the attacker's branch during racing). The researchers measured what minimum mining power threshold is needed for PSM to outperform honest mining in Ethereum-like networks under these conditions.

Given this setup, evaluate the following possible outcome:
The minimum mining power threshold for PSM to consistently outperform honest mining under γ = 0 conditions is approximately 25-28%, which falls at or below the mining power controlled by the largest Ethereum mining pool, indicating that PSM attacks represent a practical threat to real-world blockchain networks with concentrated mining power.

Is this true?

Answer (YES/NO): NO